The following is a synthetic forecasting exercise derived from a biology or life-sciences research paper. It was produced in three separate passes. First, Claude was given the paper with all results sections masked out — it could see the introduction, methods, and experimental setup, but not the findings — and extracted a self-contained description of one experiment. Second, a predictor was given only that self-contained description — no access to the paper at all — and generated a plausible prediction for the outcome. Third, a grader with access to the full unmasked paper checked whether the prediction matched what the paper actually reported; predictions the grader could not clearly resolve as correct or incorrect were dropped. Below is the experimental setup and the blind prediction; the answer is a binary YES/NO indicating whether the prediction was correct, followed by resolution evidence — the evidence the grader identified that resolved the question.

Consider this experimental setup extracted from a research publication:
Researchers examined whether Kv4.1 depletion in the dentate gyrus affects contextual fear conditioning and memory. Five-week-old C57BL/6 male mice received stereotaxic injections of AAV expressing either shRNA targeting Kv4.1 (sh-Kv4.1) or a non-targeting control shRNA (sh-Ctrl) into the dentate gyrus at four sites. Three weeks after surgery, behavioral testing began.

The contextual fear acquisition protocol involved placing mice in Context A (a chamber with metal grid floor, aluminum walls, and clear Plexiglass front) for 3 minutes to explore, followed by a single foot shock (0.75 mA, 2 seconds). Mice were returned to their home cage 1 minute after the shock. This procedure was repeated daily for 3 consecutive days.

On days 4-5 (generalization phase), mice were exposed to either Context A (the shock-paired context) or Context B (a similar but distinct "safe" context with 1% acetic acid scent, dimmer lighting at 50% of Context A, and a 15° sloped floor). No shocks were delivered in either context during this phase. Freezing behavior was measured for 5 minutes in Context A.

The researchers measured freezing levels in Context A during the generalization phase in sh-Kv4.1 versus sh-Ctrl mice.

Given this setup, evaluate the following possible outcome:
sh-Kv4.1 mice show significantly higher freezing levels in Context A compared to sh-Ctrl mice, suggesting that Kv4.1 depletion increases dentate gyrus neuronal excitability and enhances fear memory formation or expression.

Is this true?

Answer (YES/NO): NO